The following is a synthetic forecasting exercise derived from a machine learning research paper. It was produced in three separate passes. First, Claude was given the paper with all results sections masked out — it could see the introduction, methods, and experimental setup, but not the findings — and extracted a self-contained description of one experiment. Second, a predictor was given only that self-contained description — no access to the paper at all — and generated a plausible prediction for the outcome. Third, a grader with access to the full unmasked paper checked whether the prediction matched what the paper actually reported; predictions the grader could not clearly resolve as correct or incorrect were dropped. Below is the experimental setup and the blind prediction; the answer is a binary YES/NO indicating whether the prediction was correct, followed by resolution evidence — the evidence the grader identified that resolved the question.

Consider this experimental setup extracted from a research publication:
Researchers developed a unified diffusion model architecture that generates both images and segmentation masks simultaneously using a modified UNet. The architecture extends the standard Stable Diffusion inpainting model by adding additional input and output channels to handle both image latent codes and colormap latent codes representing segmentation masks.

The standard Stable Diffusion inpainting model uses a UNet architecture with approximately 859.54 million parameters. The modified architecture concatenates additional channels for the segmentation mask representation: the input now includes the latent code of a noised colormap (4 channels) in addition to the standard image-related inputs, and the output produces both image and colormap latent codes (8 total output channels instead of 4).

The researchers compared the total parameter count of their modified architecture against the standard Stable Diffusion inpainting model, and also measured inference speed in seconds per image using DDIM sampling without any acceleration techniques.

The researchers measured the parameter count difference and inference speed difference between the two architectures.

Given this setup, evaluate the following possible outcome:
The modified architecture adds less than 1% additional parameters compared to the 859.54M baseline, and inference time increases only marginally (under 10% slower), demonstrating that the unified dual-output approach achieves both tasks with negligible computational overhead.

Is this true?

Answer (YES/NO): NO